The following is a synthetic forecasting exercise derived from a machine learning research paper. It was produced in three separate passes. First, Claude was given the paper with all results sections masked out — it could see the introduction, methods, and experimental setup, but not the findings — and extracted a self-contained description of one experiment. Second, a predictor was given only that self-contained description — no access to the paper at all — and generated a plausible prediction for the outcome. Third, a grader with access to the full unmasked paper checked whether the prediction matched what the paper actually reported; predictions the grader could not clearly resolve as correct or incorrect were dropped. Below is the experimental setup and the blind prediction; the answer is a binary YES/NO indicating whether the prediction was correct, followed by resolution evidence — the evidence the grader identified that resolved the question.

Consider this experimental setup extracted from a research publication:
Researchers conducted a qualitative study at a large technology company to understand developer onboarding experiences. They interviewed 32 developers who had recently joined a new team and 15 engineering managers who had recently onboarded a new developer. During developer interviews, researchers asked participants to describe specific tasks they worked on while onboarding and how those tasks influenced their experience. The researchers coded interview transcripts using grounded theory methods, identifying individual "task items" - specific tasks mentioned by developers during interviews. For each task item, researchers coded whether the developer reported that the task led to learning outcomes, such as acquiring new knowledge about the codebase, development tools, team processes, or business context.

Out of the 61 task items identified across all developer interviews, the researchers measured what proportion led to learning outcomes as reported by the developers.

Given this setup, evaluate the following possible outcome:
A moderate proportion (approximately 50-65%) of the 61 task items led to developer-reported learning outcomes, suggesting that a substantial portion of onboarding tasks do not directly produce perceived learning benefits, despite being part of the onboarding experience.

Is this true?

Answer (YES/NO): NO